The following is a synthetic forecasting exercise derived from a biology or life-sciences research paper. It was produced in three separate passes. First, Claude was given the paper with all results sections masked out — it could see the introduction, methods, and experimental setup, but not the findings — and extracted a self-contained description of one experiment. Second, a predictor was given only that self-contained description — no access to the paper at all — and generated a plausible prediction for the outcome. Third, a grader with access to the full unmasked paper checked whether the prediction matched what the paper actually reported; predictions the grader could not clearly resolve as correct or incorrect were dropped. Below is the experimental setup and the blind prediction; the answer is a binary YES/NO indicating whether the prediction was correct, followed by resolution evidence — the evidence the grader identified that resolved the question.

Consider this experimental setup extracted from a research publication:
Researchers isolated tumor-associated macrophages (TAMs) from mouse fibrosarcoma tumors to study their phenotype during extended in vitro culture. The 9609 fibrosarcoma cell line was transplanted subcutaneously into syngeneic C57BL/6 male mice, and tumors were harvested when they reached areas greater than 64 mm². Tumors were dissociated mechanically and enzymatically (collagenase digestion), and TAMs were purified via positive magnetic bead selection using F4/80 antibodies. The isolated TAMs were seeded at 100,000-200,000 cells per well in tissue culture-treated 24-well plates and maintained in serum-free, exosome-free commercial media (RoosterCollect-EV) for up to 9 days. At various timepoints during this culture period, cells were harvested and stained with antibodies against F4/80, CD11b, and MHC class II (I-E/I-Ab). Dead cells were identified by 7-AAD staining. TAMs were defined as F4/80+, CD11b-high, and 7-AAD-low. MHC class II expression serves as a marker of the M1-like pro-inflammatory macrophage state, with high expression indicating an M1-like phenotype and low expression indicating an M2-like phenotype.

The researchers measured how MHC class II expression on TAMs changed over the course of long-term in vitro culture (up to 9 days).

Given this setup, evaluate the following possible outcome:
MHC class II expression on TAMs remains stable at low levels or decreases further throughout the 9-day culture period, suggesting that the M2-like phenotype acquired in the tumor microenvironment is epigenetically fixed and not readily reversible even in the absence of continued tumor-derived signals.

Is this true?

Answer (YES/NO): NO